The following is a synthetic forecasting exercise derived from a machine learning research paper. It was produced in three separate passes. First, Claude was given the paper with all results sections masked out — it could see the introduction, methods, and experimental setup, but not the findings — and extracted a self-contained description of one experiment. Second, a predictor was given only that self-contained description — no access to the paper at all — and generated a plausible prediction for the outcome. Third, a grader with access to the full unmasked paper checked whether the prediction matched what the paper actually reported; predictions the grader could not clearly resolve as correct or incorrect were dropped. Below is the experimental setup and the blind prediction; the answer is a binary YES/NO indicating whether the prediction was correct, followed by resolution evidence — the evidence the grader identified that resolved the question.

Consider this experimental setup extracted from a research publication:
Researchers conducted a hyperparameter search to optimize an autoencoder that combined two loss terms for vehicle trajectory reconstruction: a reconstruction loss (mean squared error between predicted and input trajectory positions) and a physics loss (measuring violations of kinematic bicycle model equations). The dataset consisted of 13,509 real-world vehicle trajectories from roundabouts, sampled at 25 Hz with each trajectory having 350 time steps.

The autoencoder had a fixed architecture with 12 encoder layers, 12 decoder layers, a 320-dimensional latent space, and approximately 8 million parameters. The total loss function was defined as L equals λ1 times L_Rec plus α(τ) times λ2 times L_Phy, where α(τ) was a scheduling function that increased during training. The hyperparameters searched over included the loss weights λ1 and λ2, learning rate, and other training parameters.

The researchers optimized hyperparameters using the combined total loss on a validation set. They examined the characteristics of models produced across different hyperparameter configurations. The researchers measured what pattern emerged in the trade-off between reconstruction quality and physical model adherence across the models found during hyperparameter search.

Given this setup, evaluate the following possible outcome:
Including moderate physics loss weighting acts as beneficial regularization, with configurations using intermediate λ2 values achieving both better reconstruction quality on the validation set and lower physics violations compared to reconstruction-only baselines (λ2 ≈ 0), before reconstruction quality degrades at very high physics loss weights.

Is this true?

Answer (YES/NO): NO